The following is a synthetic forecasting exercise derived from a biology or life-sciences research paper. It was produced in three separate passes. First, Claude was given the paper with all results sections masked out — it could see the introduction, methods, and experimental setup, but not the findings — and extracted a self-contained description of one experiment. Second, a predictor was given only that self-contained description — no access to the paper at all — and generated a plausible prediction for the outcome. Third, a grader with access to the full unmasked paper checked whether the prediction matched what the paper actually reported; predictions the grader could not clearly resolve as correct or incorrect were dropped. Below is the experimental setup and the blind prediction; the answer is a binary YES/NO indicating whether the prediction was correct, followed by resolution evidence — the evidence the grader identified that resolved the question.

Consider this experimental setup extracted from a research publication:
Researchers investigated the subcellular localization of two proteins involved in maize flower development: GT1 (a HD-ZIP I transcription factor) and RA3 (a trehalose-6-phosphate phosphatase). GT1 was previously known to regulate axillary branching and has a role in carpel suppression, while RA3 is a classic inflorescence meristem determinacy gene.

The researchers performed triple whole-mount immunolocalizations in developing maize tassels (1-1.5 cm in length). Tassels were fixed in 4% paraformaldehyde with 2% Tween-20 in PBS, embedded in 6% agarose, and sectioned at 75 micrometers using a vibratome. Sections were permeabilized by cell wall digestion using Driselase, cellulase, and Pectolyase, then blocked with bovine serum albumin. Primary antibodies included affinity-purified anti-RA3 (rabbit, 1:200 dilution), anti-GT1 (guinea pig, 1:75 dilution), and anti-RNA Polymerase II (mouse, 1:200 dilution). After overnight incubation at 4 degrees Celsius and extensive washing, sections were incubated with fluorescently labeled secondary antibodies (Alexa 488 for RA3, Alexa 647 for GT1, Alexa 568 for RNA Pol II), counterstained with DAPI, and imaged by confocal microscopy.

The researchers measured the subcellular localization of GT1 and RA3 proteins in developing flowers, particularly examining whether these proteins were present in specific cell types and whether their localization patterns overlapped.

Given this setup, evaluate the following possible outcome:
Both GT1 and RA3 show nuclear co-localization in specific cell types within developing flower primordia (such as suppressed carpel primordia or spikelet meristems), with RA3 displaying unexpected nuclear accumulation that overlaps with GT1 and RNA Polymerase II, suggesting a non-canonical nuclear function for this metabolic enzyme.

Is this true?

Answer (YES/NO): YES